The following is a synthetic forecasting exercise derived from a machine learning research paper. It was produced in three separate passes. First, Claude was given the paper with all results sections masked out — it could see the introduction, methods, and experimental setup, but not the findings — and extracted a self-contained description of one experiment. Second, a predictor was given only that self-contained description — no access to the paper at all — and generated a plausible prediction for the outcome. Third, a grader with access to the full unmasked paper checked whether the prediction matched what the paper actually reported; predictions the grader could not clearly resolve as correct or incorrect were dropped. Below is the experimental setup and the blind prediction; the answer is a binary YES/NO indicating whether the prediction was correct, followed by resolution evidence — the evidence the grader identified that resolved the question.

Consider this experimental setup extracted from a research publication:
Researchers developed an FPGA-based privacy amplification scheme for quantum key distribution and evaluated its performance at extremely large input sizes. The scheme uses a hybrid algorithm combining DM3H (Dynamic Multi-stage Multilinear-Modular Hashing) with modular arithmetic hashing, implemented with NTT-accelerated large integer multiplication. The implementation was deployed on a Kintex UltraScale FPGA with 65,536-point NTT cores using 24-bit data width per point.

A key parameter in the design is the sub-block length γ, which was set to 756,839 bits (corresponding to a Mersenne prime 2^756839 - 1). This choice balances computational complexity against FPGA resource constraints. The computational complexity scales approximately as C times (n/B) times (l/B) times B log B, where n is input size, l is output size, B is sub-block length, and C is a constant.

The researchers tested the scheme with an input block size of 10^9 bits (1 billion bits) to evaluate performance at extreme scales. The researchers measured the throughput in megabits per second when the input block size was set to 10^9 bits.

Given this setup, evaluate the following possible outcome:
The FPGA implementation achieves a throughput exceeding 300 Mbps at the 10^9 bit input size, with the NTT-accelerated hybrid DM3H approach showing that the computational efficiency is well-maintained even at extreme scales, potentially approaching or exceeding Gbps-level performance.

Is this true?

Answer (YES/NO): NO